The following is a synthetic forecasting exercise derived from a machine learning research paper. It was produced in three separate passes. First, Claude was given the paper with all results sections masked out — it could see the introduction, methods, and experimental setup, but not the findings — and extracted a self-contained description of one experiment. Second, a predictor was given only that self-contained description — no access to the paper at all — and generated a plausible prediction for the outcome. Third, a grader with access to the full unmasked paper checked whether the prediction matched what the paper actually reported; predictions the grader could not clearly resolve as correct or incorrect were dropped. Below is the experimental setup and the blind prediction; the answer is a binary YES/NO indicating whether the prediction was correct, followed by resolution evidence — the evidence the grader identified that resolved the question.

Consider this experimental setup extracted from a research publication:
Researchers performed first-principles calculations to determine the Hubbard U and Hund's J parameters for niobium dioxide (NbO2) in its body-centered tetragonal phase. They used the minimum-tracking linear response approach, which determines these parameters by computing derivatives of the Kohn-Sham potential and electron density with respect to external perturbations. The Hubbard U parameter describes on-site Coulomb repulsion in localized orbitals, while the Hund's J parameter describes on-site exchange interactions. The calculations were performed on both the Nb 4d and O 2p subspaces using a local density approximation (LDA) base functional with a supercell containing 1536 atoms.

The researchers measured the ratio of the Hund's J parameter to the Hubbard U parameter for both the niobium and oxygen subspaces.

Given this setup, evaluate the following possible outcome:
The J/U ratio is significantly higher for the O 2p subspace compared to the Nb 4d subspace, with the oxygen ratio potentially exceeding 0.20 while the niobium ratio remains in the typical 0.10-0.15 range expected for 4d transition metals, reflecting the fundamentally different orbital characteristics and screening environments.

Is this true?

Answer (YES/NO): NO